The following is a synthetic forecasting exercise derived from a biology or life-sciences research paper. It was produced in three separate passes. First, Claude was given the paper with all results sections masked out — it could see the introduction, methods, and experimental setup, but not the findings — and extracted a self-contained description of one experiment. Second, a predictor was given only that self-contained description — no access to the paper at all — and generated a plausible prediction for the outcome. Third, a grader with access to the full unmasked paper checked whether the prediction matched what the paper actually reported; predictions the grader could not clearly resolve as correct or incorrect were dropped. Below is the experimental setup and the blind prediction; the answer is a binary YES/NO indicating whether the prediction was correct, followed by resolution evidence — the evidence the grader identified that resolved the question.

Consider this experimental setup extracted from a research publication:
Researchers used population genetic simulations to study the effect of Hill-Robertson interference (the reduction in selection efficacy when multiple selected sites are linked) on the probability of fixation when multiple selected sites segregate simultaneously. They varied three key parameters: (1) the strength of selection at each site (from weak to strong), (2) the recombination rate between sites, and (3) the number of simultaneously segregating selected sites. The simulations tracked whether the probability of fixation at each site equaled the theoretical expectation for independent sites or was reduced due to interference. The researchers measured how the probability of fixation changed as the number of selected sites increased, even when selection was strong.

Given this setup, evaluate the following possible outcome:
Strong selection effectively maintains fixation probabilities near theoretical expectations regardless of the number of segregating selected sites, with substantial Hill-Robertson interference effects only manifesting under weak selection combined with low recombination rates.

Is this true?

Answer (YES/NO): NO